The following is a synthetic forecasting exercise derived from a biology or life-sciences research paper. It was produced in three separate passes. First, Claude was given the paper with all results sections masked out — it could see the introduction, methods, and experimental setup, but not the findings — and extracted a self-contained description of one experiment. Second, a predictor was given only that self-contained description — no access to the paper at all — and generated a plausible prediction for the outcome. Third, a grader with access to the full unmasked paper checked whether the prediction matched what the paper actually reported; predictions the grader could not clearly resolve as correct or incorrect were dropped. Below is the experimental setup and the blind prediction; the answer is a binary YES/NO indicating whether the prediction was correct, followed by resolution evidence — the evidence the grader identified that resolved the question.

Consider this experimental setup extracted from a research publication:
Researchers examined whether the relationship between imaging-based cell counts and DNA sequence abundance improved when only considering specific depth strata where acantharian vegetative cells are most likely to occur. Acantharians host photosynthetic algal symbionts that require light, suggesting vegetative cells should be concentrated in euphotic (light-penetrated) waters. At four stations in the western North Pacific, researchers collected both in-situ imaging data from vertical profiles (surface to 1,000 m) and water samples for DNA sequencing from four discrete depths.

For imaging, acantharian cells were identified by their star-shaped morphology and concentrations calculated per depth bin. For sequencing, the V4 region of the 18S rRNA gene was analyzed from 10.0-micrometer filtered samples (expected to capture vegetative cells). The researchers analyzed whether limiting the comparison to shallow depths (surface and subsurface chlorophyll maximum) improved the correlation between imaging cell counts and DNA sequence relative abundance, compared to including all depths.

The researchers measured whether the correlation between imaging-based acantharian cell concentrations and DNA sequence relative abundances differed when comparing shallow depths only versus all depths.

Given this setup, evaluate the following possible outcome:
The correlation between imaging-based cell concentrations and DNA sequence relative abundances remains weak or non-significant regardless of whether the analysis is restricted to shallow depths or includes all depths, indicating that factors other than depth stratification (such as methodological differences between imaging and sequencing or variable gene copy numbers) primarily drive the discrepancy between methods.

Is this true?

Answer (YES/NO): NO